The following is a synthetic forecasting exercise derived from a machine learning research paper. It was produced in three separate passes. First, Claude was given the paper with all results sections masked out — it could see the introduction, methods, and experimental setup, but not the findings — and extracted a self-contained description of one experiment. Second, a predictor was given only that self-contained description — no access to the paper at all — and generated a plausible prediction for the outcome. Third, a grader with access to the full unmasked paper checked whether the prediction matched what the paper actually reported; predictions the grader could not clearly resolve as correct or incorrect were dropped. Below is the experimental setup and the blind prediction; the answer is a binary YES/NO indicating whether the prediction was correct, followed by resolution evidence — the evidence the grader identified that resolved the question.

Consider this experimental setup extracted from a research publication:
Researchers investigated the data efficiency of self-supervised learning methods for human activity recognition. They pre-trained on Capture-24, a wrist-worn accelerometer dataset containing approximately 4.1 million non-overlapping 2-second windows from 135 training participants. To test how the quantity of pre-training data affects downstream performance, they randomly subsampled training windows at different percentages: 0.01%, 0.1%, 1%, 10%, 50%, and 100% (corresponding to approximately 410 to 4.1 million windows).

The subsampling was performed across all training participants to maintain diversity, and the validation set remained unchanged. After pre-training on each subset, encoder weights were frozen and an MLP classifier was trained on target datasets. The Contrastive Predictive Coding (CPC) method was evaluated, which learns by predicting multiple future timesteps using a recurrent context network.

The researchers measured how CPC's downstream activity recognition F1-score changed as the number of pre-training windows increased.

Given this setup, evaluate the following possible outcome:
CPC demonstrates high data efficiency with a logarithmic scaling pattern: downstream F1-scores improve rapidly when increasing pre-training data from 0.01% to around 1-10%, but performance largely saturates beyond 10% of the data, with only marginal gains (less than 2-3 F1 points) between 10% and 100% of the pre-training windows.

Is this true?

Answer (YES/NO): NO